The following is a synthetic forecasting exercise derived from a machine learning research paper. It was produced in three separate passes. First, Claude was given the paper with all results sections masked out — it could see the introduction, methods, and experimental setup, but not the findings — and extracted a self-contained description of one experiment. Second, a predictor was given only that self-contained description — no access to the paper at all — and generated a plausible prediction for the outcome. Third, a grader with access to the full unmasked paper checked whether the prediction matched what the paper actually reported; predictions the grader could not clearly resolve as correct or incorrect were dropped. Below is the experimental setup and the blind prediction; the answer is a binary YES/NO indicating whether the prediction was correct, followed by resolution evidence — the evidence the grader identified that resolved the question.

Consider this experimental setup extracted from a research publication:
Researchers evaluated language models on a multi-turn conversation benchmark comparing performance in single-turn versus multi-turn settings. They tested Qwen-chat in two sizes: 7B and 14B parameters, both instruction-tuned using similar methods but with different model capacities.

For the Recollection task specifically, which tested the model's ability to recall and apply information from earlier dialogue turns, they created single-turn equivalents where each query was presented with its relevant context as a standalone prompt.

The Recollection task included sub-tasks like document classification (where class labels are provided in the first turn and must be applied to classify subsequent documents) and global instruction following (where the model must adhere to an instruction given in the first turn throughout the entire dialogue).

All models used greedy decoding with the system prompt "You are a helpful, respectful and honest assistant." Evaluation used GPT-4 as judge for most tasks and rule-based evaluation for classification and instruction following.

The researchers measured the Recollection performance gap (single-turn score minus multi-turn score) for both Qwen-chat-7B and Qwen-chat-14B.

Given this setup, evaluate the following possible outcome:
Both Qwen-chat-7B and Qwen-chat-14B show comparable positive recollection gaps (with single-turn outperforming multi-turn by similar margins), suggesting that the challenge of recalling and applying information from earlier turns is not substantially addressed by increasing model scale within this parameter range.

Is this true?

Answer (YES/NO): YES